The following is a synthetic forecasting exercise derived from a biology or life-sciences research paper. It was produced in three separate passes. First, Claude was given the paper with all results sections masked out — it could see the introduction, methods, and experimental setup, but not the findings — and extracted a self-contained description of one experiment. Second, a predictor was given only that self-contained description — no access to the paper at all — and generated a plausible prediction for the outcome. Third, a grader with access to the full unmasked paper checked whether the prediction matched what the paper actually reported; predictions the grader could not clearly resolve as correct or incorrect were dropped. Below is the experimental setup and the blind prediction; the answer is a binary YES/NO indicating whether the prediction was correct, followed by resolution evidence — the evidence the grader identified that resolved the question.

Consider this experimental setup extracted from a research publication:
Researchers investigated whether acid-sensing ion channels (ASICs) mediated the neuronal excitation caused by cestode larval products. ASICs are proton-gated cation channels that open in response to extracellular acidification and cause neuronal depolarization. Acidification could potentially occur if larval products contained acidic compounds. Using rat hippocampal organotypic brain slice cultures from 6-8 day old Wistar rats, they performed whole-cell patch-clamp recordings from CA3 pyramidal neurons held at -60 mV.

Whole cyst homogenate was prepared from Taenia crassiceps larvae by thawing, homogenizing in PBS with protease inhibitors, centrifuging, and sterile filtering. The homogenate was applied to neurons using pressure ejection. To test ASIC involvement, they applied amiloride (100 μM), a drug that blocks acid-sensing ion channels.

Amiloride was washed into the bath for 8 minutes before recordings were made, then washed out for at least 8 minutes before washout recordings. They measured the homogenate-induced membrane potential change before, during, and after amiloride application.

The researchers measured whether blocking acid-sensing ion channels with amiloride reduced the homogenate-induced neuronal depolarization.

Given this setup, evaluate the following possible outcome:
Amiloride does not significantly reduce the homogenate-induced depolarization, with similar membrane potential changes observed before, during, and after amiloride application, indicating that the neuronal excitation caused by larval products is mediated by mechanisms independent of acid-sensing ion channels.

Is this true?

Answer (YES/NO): YES